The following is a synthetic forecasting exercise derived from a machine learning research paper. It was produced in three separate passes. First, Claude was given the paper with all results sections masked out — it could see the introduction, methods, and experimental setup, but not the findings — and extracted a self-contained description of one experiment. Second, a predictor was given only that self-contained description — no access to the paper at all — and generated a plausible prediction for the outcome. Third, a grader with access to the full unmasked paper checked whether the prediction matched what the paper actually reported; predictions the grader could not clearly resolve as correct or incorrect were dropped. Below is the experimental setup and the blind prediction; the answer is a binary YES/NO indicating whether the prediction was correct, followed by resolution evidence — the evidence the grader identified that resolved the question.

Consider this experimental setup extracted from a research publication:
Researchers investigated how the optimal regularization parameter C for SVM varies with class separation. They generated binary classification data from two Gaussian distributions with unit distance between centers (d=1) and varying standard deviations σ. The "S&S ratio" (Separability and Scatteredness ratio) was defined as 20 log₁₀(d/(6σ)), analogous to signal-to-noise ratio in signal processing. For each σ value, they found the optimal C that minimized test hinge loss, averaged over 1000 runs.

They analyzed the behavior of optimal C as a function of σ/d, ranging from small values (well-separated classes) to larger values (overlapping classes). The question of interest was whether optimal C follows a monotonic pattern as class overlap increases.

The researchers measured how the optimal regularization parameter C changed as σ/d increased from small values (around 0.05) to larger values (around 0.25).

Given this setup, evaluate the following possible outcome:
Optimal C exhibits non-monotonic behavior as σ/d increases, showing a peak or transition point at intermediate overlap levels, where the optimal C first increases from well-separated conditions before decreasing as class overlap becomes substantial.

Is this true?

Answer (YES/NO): YES